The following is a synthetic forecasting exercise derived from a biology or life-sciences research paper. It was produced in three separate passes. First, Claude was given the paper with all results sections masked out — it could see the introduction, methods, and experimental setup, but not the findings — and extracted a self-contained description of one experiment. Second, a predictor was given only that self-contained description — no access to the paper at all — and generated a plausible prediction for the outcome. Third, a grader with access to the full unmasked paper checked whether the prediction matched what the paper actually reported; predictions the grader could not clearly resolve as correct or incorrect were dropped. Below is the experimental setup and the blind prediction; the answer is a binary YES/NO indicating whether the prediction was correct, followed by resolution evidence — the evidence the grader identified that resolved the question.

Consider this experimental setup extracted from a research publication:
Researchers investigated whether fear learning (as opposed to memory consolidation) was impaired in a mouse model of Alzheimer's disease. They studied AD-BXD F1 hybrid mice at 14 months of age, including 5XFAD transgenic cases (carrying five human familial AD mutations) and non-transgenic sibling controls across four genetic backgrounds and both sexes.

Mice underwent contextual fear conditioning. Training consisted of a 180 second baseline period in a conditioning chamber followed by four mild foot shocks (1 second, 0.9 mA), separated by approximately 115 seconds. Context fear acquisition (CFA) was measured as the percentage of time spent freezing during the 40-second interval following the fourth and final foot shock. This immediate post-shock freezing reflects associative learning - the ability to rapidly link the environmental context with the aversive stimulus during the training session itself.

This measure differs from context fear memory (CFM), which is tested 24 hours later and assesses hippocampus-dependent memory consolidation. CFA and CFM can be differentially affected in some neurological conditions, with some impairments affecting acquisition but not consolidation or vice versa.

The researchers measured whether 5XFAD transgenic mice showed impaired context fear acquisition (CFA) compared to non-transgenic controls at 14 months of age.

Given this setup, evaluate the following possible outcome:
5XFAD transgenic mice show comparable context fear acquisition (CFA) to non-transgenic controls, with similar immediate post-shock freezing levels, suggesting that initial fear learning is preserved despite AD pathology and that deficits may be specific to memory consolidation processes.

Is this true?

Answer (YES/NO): NO